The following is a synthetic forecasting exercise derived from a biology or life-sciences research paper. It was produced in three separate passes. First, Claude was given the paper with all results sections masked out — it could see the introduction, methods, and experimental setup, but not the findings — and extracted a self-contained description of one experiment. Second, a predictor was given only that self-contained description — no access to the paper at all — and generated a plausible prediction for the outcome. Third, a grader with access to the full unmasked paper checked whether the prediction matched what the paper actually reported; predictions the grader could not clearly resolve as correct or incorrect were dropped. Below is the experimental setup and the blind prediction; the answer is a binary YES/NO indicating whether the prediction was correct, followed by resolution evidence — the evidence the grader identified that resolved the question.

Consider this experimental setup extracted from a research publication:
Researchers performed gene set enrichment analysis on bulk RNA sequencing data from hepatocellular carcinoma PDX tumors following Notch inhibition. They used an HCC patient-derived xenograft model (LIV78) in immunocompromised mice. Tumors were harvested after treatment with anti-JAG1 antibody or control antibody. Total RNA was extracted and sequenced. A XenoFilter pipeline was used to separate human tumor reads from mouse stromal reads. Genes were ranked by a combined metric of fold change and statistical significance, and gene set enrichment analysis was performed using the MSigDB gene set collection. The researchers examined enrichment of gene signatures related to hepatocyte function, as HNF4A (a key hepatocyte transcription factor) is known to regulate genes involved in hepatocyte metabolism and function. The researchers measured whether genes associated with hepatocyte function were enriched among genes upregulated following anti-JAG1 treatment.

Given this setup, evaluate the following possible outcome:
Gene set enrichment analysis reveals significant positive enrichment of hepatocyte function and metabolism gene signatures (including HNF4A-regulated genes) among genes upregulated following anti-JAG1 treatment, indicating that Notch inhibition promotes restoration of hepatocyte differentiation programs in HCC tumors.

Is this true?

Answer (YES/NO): YES